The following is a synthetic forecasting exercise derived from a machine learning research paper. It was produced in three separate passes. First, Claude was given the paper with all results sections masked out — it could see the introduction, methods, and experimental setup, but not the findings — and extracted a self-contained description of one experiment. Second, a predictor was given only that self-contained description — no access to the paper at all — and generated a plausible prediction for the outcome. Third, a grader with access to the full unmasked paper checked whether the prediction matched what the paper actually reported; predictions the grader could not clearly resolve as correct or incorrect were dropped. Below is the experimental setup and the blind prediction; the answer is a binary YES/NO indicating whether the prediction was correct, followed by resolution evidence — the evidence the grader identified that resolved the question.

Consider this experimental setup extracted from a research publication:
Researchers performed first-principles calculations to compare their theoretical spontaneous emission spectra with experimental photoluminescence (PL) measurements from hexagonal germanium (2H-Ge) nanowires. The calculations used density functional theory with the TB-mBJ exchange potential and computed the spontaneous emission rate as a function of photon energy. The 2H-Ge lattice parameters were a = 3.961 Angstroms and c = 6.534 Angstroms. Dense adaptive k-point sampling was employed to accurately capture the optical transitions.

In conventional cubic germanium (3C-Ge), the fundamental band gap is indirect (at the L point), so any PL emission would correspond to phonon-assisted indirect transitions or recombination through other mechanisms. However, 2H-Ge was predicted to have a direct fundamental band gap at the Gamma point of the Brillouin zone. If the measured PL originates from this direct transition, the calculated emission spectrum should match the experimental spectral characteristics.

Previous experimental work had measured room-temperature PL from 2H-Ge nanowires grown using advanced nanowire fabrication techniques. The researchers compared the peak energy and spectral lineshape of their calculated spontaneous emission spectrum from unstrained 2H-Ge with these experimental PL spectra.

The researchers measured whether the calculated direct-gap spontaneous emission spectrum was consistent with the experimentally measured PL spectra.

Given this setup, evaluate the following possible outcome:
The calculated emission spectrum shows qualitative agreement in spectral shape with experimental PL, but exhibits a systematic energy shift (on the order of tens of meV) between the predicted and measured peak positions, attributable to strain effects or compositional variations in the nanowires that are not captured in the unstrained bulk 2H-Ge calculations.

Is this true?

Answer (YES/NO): NO